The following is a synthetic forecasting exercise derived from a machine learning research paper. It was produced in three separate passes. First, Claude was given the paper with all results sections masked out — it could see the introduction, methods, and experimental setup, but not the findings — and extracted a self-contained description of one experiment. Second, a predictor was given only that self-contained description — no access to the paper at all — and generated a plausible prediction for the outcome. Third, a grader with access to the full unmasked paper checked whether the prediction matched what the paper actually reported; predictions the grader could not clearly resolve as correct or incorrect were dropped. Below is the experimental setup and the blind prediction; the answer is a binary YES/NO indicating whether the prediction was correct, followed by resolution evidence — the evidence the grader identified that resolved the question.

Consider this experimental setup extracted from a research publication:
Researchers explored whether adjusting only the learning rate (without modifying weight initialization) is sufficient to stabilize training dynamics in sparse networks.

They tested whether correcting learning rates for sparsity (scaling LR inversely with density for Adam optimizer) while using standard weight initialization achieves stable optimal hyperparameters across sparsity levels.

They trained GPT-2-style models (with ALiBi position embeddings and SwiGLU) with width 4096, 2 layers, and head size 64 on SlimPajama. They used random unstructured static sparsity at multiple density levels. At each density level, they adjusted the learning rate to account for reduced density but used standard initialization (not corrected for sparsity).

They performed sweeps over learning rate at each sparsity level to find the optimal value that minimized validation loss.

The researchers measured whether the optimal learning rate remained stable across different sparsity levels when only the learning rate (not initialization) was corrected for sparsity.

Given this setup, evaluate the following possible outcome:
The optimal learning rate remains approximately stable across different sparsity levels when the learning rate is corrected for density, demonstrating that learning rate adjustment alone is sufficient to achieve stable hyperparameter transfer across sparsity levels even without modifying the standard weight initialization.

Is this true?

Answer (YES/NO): NO